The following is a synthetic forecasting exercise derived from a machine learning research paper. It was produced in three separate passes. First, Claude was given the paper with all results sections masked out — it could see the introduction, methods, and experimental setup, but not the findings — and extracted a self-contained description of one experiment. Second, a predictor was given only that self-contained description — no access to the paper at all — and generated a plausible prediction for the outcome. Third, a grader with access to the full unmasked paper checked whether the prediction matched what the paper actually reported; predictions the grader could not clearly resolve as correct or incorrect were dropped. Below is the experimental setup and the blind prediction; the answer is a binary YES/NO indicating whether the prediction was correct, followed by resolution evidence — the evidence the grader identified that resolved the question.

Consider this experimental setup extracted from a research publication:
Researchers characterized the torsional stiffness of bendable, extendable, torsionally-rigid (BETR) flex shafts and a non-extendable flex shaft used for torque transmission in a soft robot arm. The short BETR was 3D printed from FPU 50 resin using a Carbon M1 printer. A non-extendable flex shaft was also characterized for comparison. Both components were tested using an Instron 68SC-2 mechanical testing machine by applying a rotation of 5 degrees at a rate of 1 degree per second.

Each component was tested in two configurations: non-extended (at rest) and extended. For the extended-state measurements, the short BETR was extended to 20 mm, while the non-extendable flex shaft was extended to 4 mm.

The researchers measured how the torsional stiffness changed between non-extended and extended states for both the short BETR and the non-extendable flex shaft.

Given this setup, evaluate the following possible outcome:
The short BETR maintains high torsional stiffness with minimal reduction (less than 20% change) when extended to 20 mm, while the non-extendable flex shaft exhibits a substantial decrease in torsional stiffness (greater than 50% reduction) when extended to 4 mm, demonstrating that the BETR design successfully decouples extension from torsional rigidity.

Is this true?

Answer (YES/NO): NO